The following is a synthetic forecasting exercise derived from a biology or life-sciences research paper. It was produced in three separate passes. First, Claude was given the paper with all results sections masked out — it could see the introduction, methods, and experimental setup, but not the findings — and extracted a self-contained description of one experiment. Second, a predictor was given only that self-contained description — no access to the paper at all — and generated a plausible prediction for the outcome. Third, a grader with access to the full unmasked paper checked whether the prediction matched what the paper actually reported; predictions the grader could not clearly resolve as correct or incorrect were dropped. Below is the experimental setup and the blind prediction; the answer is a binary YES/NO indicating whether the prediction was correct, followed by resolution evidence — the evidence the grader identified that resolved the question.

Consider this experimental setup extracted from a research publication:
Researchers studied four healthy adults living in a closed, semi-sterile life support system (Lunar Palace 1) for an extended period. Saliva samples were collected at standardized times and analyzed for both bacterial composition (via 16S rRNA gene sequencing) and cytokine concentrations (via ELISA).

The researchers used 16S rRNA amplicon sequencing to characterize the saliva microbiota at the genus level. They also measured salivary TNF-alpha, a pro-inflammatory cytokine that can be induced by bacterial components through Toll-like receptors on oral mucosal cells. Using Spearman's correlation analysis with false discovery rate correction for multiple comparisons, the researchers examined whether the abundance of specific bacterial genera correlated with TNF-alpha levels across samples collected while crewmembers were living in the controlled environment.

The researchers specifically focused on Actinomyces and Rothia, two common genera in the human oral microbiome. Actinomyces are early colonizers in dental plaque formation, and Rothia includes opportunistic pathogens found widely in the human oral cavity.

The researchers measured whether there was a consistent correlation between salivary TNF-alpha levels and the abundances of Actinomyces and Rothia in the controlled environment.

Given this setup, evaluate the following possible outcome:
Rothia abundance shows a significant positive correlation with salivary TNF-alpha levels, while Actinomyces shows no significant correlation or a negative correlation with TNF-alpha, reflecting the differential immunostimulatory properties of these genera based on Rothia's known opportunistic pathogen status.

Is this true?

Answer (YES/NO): NO